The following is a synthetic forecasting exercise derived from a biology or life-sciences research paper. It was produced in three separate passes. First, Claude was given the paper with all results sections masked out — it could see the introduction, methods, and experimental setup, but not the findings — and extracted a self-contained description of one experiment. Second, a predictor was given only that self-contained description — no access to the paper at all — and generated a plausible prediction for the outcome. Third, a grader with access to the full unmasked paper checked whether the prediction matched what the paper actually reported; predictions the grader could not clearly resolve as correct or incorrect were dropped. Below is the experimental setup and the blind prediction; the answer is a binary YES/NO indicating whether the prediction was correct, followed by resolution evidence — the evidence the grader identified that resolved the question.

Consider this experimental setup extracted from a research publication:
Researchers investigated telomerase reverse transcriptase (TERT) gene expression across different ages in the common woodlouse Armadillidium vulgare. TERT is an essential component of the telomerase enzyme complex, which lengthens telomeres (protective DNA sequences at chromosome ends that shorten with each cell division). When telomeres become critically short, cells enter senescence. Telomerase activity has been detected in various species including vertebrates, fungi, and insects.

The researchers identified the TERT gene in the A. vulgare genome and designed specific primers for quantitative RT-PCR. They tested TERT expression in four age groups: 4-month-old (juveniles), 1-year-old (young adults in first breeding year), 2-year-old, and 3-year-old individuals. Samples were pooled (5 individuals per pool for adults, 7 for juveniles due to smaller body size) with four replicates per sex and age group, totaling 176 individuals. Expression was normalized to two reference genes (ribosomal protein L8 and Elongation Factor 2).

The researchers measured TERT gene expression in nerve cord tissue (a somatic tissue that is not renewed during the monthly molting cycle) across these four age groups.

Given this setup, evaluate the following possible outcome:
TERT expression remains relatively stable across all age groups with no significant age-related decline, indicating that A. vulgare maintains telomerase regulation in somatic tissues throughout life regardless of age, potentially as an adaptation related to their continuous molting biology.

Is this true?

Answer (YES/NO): NO